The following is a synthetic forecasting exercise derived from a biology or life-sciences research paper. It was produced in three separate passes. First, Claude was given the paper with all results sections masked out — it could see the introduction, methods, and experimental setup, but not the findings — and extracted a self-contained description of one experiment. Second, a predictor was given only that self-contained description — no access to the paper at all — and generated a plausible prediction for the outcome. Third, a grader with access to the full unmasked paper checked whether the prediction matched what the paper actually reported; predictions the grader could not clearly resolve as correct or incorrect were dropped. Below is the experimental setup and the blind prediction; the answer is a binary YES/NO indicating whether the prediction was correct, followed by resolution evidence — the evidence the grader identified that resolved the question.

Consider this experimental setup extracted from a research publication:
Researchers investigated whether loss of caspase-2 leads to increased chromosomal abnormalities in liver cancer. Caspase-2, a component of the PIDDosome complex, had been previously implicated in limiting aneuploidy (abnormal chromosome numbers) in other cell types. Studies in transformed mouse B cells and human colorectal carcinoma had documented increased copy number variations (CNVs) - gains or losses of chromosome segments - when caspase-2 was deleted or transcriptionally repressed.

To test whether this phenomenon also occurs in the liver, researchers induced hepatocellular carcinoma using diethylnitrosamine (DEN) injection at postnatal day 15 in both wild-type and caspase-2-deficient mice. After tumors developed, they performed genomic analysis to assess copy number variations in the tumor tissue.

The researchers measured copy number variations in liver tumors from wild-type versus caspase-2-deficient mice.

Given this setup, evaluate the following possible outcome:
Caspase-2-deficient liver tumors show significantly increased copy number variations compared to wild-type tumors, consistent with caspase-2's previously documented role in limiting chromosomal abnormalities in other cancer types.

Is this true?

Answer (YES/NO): NO